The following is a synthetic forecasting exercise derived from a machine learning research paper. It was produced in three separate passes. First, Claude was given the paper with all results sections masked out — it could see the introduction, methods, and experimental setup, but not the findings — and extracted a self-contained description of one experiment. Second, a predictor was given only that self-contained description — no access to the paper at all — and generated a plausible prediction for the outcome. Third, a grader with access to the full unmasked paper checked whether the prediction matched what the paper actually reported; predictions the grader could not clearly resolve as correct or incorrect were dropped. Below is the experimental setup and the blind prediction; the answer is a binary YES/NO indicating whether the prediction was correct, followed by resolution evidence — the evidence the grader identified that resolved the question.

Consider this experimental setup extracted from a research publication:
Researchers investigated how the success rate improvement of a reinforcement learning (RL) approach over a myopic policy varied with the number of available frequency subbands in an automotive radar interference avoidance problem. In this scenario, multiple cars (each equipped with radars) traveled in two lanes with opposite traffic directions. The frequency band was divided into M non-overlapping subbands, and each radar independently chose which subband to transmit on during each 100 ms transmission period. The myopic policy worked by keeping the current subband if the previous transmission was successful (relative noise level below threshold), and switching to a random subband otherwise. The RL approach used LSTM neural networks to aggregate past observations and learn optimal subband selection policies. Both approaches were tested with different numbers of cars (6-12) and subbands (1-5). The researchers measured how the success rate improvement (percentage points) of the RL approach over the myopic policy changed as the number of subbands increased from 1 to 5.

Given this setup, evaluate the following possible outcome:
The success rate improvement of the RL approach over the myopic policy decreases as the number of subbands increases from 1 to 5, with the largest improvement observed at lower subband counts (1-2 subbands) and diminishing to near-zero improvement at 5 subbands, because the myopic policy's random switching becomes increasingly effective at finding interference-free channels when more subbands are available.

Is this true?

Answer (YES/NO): NO